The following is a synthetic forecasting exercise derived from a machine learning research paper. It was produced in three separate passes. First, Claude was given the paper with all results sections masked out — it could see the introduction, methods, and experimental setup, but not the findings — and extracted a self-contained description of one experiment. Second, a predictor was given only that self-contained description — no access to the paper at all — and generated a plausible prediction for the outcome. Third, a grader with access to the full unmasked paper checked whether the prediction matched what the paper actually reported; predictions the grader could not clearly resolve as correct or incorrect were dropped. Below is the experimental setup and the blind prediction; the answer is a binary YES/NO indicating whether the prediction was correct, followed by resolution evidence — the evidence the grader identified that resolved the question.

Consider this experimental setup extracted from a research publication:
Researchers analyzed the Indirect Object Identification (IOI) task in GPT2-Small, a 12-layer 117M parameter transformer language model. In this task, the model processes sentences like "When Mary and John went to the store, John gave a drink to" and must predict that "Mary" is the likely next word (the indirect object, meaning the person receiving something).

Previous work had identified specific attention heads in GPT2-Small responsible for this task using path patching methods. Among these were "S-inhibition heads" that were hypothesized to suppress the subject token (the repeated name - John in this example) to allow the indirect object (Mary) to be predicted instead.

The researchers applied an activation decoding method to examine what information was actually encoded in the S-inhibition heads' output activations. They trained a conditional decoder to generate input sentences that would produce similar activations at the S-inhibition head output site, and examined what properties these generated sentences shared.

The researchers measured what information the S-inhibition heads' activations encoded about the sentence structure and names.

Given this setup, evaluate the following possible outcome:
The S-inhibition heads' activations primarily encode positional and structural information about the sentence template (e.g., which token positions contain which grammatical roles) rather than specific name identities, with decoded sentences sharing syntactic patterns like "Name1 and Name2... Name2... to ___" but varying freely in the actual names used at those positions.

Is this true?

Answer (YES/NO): NO